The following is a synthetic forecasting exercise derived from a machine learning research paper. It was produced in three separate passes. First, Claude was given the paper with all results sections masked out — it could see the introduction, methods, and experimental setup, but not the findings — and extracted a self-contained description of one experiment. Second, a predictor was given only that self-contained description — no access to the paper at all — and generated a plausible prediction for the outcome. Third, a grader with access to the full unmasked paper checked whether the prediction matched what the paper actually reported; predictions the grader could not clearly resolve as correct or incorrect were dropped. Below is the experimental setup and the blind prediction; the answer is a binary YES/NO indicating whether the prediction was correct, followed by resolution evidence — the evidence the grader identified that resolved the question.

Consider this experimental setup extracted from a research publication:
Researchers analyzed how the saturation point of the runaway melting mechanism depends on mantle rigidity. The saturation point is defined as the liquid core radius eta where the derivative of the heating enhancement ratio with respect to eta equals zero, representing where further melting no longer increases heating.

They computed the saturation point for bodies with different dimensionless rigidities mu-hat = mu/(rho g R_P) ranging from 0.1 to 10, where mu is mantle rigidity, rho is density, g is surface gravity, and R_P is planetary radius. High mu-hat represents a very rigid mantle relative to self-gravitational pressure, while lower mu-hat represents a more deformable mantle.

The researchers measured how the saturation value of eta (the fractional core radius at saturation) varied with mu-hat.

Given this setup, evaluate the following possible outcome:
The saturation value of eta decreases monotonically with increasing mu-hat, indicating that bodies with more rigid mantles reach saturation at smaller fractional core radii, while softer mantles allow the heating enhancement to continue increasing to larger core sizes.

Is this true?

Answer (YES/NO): NO